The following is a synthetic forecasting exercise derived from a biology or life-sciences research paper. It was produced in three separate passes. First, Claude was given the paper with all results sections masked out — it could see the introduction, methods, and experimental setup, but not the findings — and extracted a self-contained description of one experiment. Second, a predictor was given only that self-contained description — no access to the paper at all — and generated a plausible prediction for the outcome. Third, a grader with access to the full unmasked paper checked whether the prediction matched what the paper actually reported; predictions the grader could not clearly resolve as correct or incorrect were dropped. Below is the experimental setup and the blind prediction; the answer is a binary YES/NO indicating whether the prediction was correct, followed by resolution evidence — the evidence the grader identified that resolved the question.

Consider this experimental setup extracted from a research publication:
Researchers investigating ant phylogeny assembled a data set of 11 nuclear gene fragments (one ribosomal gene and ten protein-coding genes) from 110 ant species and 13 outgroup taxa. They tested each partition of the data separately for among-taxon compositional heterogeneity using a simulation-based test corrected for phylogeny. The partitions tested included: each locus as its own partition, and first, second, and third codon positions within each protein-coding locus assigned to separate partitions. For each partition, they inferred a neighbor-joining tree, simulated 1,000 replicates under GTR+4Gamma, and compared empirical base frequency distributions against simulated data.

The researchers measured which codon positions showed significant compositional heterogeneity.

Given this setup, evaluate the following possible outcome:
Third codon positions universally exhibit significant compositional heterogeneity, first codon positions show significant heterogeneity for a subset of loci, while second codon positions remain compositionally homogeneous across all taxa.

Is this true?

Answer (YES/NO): YES